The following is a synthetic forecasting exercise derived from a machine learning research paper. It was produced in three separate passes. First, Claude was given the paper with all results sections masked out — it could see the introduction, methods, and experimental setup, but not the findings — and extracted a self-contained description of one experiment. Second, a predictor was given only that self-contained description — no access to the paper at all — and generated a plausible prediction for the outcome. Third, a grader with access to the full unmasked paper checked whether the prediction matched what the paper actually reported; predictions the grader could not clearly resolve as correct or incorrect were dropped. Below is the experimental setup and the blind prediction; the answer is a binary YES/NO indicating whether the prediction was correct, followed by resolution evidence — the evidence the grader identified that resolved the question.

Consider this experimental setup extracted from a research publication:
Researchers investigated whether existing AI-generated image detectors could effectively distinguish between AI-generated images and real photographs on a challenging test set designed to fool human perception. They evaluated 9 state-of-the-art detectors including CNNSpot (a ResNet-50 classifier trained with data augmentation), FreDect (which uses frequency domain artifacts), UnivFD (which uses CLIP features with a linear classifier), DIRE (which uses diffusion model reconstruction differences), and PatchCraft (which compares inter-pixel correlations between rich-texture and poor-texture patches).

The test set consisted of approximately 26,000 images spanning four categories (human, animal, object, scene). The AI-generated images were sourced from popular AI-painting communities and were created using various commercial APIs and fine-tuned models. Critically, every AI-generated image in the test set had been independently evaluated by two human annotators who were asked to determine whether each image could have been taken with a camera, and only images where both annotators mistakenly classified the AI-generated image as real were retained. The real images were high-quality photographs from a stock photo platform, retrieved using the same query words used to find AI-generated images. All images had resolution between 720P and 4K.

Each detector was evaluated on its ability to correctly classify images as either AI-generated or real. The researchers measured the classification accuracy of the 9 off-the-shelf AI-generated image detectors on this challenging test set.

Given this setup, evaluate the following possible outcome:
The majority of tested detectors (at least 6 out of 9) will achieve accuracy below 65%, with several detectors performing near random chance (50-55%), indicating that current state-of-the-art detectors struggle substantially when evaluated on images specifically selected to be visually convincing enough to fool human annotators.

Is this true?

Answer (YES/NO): YES